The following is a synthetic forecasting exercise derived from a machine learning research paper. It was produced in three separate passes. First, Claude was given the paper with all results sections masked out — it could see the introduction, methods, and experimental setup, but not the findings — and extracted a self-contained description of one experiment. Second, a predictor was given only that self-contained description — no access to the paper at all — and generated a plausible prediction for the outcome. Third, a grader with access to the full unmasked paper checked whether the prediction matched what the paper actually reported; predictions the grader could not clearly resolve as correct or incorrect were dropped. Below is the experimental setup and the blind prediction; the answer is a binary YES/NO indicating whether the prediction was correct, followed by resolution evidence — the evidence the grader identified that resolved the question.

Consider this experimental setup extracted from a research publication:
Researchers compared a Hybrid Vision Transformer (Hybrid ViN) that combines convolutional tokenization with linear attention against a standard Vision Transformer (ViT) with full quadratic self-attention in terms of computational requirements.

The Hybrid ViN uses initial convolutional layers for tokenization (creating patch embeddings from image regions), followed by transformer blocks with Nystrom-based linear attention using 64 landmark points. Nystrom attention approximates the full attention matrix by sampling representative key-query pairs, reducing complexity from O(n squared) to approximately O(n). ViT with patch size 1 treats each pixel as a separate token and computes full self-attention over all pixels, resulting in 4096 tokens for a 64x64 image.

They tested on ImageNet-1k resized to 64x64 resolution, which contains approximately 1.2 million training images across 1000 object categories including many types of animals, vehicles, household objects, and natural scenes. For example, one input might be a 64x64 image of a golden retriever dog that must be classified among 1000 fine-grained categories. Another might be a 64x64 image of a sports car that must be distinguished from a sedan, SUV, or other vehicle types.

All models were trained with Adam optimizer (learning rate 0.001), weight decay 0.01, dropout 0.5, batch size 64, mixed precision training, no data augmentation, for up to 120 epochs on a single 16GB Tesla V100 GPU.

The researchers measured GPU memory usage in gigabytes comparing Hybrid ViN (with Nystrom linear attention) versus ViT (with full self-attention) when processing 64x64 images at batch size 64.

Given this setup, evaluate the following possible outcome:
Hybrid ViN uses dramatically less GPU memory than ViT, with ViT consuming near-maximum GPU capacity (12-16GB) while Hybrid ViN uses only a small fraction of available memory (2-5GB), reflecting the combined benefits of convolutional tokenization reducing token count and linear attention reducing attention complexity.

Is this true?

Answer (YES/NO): YES